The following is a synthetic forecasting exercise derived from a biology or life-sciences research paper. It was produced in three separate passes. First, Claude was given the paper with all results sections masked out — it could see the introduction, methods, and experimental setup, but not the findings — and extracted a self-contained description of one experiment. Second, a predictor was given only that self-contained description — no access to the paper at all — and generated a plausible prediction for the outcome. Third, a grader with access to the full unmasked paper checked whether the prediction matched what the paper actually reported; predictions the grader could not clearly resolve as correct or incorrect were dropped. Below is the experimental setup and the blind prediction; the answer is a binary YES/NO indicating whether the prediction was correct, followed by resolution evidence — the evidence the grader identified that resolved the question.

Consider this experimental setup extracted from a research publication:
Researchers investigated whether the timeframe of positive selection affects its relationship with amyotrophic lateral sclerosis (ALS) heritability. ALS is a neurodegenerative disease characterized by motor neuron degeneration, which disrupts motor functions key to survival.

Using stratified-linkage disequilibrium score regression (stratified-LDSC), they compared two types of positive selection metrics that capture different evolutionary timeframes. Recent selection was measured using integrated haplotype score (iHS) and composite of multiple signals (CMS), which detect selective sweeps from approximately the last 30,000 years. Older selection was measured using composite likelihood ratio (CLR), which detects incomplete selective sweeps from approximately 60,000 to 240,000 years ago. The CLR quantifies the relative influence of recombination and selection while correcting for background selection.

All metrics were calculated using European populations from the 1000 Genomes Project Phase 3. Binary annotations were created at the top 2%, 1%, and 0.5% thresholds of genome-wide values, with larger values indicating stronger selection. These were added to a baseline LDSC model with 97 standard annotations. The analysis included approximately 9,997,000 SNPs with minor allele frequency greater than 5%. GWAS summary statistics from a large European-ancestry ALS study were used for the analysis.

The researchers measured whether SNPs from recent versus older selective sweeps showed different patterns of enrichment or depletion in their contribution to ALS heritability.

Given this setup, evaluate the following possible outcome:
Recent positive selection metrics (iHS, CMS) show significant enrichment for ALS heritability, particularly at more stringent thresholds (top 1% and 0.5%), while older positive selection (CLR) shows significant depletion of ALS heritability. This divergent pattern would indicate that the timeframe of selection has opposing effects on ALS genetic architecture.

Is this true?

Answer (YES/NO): NO